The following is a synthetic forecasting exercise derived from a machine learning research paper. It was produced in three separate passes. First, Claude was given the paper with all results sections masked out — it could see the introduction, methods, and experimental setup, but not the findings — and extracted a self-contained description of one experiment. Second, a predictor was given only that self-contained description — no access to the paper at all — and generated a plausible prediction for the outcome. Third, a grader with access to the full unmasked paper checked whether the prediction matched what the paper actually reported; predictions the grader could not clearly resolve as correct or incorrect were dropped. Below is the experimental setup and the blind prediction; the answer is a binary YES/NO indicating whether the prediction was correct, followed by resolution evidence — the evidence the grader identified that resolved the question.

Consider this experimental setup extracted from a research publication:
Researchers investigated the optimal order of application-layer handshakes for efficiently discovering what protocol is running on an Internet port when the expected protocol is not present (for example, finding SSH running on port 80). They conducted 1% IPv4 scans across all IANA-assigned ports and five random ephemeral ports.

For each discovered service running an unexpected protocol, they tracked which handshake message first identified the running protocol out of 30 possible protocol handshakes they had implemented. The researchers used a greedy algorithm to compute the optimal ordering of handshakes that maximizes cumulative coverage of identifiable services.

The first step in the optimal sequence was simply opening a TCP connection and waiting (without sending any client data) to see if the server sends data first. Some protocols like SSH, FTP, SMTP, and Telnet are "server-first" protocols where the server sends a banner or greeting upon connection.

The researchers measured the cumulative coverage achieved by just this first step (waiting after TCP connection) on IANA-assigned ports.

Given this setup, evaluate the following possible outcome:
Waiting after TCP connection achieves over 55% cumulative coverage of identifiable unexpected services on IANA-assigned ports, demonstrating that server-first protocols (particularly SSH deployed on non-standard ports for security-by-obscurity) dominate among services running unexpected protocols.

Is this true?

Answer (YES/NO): NO